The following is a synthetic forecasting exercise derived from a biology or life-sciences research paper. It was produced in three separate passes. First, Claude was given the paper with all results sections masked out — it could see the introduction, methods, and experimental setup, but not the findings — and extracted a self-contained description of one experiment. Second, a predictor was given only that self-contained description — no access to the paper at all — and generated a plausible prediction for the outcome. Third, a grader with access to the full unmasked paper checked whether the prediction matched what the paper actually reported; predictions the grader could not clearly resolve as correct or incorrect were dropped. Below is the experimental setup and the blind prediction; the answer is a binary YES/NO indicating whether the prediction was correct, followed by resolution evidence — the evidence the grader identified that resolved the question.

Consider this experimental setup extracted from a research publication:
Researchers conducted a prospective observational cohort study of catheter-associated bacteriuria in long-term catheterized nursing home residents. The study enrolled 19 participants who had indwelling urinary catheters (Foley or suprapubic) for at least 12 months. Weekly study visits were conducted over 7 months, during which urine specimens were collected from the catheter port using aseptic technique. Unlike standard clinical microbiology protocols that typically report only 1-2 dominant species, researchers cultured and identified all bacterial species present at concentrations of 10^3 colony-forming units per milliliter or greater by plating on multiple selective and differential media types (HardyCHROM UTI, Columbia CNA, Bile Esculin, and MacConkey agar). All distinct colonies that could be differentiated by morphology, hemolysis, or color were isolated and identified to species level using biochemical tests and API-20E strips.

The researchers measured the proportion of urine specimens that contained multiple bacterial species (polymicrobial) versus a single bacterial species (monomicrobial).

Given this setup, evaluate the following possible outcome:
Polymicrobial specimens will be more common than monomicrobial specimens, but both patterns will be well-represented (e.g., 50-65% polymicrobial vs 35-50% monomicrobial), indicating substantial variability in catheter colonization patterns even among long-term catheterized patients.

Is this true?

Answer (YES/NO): NO